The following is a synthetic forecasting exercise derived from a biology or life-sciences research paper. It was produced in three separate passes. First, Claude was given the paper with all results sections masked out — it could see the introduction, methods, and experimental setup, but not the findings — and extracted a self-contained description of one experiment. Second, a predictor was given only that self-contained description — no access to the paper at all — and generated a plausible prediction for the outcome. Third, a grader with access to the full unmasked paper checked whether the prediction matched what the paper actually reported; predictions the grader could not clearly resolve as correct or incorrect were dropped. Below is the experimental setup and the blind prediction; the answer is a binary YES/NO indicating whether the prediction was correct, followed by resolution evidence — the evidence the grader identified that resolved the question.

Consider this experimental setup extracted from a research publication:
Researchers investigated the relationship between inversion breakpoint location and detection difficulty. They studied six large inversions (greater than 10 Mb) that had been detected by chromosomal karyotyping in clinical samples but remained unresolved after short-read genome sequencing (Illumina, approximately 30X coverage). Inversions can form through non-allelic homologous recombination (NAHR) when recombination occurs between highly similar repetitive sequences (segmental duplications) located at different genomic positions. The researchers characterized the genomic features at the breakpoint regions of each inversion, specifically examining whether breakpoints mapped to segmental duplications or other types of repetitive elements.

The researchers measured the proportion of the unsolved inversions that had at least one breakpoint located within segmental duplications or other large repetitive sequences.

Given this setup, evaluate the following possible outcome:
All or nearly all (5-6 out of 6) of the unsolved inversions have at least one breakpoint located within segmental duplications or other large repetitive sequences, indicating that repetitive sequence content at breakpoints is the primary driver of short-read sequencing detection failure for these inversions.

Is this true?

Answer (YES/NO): YES